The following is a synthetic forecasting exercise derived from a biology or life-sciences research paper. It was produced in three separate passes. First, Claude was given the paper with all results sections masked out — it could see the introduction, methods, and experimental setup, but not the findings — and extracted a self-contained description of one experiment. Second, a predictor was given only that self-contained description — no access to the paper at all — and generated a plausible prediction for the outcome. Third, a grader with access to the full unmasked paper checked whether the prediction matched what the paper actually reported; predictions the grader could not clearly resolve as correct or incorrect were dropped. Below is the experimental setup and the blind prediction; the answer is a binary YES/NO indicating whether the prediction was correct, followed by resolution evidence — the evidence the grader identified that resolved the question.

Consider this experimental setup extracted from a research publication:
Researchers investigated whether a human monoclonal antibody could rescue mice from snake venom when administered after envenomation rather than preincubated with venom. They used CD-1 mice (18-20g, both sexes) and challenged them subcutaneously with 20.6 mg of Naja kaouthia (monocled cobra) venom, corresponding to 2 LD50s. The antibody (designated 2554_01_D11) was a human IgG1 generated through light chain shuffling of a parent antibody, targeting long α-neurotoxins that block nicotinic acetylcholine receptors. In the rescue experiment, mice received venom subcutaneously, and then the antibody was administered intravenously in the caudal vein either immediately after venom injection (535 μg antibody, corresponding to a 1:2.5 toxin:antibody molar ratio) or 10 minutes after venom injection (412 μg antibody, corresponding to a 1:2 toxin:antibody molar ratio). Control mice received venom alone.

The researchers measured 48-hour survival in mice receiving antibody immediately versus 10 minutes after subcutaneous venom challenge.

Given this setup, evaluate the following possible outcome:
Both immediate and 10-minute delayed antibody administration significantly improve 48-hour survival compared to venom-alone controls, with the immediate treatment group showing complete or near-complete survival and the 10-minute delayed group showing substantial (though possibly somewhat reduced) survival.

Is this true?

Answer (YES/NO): NO